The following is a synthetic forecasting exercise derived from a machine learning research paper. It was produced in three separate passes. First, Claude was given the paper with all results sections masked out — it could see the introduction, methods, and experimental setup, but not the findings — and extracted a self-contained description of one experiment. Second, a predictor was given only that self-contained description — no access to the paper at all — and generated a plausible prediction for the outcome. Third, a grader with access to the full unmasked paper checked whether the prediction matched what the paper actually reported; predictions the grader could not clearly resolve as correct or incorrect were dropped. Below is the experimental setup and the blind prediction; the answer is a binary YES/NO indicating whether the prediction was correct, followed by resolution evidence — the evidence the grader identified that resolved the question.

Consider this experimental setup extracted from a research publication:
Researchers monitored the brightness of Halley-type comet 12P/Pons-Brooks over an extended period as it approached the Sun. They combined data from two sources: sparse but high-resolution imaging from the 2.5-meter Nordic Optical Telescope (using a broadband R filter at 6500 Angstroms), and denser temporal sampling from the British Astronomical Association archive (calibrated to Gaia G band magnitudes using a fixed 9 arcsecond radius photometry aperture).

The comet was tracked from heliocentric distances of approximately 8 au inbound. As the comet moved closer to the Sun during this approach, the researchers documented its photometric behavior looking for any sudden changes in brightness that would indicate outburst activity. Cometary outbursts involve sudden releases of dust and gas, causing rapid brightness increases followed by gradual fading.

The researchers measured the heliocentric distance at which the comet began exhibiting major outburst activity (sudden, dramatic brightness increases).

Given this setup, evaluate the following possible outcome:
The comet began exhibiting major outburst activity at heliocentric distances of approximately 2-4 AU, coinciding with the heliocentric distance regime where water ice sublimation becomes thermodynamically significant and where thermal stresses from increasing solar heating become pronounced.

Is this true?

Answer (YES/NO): NO